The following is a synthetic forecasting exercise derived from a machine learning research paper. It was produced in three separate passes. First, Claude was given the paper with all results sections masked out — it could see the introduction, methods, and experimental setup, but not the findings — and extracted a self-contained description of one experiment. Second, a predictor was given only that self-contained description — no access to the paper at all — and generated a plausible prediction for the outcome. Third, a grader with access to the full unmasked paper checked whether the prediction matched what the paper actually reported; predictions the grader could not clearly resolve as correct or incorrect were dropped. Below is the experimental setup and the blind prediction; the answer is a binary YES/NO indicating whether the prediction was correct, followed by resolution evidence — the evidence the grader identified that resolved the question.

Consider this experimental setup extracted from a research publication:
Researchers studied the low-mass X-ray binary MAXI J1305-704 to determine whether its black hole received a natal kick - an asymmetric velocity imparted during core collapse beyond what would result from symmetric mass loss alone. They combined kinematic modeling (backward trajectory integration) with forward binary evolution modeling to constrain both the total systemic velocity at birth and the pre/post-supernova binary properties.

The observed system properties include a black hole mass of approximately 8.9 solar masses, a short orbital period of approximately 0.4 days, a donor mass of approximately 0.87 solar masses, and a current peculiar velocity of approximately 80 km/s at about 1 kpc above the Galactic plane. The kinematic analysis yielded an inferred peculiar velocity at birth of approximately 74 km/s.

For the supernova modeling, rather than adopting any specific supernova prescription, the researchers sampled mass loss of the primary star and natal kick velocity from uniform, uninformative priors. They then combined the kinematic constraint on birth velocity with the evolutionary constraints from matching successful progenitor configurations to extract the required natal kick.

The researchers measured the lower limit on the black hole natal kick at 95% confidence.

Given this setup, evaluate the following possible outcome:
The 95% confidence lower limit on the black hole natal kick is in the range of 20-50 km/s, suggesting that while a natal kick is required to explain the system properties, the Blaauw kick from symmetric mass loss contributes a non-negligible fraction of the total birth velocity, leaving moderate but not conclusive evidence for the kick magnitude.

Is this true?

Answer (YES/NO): NO